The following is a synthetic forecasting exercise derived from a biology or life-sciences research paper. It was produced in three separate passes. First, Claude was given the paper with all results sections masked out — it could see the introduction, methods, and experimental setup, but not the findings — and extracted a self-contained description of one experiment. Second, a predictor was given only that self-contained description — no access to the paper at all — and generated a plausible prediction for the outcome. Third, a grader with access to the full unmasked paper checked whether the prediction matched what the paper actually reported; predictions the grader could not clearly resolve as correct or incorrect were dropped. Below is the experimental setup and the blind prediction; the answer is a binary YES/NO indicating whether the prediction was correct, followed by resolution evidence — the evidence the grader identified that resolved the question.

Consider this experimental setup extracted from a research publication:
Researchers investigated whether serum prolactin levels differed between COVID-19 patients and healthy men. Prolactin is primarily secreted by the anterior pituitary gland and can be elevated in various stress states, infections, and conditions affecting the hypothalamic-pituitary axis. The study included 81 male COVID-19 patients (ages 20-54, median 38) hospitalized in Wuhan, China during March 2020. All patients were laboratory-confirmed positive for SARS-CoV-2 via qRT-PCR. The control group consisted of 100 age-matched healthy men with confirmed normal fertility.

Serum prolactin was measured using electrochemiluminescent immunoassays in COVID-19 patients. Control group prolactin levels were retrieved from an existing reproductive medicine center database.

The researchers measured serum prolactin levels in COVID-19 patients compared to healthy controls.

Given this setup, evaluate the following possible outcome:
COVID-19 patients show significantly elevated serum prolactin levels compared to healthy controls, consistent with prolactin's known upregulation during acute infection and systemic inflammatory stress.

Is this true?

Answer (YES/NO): YES